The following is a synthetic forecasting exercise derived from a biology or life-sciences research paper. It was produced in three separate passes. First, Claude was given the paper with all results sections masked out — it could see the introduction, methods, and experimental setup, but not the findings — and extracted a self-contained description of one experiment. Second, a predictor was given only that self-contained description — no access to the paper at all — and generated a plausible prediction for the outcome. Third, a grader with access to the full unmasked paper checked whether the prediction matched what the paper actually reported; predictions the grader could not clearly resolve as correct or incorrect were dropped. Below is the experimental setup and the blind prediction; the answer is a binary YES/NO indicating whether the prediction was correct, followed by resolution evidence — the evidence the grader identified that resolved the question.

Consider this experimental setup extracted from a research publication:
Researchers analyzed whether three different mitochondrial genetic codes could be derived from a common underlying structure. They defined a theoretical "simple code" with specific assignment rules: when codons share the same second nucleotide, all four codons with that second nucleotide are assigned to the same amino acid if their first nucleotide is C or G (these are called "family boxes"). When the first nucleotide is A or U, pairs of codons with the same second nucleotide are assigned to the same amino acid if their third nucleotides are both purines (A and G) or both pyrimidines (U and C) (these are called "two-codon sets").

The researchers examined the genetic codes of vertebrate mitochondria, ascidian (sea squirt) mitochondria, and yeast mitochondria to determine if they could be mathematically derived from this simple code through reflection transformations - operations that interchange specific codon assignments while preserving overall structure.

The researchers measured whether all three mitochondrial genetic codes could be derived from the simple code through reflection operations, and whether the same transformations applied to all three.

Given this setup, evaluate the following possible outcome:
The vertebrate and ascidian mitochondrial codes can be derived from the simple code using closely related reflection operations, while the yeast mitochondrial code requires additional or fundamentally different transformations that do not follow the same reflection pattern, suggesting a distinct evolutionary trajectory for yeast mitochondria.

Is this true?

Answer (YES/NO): NO